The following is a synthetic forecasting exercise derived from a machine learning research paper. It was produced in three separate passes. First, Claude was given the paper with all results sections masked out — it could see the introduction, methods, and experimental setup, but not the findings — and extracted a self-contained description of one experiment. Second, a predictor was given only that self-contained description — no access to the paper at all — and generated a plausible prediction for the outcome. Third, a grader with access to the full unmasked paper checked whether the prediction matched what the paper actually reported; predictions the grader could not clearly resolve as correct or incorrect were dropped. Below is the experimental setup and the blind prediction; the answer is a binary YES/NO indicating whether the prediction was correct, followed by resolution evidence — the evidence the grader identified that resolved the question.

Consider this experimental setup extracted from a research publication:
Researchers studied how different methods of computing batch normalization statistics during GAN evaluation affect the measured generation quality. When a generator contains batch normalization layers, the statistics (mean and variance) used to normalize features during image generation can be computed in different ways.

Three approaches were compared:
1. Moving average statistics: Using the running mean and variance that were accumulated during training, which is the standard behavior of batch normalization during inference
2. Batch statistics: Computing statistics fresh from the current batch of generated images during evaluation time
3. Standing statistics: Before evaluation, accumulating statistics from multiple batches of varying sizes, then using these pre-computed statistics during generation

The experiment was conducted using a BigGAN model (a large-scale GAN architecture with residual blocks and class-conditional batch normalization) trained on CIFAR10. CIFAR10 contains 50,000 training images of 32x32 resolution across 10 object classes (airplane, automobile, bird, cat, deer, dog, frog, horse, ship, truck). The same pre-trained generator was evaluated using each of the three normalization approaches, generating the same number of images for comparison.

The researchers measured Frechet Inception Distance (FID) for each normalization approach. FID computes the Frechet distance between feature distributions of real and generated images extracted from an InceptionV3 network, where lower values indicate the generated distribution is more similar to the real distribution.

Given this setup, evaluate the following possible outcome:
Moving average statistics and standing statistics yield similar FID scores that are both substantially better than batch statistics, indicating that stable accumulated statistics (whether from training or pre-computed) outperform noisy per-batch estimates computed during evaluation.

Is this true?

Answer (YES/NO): NO